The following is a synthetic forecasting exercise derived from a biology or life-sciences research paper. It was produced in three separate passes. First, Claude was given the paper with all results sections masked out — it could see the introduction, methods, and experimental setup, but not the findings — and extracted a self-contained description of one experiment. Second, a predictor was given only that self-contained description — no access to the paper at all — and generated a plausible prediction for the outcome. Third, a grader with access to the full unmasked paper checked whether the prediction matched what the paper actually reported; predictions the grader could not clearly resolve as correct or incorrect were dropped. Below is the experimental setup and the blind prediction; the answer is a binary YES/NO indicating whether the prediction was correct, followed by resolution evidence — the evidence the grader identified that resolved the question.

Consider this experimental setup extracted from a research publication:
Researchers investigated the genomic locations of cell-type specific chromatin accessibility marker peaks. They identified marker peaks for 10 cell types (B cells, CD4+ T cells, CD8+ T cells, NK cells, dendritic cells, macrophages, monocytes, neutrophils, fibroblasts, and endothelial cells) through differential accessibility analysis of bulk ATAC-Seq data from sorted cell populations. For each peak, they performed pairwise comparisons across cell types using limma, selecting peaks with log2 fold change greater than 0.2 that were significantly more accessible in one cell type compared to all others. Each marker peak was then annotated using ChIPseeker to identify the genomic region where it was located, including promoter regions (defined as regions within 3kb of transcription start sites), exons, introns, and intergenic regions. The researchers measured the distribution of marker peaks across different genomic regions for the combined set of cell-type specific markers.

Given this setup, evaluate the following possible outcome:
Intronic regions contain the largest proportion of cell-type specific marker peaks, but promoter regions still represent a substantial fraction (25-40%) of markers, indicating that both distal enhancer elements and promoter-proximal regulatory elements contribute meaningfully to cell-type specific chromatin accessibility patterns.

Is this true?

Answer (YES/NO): NO